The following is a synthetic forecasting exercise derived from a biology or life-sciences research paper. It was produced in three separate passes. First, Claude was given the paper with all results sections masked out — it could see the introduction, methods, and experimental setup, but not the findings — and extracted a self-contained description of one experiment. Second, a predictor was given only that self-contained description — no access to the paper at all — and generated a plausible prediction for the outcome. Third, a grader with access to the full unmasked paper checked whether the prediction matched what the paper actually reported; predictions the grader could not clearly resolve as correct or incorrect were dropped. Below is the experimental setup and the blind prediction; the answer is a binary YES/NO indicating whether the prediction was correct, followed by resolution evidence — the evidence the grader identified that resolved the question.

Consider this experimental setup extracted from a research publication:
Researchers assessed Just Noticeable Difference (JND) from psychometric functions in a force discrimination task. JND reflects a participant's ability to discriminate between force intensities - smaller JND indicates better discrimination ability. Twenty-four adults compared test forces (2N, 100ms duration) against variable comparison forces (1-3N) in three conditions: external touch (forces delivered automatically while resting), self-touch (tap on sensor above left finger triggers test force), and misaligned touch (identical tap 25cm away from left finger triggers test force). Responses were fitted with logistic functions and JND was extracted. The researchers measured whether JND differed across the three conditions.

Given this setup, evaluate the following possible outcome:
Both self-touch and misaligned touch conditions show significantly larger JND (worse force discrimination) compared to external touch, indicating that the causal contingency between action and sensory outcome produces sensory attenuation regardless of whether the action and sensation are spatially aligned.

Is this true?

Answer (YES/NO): NO